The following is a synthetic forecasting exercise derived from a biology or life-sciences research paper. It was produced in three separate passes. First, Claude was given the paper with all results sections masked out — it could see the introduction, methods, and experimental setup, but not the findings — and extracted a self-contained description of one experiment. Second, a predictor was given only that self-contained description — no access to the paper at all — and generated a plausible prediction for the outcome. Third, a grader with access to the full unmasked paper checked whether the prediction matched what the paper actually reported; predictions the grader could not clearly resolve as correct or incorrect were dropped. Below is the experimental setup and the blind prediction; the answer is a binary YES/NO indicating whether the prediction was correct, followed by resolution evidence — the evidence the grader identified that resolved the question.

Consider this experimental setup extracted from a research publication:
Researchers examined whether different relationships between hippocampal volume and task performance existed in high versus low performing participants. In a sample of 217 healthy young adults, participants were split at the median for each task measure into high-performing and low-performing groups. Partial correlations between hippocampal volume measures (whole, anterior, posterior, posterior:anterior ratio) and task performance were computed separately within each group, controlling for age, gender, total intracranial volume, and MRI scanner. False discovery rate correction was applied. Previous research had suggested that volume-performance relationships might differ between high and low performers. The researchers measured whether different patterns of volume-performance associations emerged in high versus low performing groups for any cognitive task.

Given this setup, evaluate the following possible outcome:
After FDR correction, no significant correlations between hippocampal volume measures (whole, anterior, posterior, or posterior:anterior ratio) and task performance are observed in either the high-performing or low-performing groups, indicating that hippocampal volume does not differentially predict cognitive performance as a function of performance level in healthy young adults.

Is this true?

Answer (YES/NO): YES